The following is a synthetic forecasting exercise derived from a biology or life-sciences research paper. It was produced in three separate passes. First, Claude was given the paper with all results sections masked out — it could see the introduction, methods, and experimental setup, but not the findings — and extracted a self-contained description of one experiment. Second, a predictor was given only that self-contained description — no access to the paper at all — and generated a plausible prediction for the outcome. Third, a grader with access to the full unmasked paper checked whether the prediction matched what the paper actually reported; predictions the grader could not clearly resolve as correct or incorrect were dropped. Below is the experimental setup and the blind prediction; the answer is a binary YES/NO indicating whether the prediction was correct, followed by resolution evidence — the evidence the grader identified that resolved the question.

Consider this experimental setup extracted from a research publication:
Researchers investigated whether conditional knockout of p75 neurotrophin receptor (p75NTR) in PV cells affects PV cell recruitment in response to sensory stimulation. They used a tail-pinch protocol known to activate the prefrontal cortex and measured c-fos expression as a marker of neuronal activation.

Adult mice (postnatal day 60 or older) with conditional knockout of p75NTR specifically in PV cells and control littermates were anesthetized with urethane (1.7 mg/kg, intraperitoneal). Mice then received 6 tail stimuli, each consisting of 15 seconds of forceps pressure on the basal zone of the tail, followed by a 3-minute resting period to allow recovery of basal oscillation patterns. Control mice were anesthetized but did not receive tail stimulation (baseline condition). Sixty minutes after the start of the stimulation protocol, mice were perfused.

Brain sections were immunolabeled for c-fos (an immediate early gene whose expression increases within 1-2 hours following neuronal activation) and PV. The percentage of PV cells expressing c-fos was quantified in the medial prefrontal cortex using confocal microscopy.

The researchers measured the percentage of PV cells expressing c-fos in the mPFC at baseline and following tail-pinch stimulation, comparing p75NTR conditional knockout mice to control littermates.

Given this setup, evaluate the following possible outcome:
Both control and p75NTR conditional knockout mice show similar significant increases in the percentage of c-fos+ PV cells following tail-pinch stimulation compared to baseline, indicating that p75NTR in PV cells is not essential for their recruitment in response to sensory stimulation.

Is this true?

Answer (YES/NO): NO